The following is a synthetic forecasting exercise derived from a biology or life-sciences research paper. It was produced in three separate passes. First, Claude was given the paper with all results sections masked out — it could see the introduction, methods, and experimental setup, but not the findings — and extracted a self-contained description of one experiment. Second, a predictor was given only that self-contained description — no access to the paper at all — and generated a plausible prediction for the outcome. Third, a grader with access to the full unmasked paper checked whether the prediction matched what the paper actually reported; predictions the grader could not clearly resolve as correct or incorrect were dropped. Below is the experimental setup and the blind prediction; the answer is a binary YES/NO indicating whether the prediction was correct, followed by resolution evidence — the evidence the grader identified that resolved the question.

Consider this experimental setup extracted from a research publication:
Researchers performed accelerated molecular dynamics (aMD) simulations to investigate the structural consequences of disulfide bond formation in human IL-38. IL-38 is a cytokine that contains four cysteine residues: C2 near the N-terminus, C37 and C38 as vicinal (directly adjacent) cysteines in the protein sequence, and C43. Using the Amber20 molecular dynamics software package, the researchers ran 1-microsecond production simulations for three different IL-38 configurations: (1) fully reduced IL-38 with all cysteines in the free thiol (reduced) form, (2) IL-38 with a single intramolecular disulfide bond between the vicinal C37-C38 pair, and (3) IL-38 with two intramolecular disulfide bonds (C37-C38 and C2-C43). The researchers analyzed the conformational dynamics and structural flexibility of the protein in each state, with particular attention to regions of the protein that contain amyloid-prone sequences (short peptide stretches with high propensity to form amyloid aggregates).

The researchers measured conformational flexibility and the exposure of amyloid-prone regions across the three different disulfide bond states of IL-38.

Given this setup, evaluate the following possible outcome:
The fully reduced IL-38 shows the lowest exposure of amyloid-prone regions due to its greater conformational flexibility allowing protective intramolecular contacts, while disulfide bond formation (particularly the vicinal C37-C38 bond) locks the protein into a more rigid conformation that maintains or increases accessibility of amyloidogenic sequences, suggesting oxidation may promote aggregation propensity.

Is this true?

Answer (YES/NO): YES